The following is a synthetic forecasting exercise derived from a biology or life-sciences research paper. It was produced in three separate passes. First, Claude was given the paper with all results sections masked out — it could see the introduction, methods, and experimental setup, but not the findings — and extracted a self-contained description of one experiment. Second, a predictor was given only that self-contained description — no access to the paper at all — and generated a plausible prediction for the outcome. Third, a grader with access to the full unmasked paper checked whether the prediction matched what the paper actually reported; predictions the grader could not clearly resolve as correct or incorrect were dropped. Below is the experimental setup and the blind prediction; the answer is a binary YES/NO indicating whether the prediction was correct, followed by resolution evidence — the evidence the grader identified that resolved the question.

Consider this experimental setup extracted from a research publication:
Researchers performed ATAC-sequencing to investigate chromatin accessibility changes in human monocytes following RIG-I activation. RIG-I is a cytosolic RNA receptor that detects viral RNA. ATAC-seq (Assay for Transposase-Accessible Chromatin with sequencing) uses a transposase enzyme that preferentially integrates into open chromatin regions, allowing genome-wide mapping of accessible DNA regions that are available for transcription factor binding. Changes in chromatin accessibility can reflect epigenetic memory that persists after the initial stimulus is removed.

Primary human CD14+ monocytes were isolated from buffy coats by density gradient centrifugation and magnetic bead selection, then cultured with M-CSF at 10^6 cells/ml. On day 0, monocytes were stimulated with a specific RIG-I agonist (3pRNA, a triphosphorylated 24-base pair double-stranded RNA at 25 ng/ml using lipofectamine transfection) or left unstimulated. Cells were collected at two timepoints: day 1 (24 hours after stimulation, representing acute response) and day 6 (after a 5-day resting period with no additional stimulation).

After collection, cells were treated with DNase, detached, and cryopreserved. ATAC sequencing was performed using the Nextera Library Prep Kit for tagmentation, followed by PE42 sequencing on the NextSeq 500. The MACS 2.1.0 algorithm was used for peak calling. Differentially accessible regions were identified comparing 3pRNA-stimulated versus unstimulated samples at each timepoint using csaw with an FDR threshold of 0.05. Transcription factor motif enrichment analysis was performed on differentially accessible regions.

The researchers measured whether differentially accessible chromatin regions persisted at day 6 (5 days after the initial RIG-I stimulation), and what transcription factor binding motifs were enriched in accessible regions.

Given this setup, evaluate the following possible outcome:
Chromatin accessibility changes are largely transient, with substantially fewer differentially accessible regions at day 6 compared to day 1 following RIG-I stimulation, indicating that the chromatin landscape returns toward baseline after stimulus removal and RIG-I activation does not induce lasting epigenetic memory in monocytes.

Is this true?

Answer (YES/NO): NO